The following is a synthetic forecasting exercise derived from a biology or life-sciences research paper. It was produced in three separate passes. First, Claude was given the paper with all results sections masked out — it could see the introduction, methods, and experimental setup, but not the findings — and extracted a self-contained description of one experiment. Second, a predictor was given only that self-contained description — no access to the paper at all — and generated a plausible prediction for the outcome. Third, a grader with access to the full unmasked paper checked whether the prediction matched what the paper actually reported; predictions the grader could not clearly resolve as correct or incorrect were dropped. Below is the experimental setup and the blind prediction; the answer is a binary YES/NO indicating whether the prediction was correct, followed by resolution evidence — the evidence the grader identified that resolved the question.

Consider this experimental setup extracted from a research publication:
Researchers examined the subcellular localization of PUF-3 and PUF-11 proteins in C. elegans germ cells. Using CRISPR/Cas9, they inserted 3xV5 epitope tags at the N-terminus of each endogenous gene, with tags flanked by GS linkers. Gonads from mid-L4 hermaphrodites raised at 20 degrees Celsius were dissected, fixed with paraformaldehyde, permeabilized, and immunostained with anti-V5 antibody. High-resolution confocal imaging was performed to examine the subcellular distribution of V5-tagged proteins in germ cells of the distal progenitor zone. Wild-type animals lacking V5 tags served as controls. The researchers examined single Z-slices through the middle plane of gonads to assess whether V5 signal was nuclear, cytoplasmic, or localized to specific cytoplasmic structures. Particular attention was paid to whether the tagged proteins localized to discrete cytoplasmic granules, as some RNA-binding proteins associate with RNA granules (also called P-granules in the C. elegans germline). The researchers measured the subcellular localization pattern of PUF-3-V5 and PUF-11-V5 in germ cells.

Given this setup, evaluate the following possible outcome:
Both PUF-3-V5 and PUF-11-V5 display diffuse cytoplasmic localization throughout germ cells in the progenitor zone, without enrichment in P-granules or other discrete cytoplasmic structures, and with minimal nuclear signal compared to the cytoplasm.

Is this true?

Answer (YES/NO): NO